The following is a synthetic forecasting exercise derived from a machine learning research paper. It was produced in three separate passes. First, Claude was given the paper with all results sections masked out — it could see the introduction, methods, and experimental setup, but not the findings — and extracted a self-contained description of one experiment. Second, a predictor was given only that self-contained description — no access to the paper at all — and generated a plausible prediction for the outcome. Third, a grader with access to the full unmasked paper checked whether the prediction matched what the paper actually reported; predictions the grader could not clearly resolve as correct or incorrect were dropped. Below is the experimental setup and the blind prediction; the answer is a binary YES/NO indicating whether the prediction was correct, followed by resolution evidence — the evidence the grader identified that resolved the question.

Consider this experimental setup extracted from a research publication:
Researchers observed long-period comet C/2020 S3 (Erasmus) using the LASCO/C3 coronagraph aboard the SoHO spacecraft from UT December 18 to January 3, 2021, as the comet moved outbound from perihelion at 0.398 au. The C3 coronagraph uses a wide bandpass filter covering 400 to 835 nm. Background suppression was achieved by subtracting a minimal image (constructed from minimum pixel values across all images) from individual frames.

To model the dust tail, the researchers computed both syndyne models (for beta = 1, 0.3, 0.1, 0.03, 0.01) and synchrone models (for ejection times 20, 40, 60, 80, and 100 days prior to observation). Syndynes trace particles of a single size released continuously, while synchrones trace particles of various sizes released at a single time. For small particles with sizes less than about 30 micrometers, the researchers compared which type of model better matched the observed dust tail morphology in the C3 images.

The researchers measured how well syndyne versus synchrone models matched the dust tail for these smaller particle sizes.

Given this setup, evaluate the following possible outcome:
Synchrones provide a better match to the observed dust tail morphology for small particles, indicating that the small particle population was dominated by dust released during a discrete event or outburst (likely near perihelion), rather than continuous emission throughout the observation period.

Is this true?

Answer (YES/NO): NO